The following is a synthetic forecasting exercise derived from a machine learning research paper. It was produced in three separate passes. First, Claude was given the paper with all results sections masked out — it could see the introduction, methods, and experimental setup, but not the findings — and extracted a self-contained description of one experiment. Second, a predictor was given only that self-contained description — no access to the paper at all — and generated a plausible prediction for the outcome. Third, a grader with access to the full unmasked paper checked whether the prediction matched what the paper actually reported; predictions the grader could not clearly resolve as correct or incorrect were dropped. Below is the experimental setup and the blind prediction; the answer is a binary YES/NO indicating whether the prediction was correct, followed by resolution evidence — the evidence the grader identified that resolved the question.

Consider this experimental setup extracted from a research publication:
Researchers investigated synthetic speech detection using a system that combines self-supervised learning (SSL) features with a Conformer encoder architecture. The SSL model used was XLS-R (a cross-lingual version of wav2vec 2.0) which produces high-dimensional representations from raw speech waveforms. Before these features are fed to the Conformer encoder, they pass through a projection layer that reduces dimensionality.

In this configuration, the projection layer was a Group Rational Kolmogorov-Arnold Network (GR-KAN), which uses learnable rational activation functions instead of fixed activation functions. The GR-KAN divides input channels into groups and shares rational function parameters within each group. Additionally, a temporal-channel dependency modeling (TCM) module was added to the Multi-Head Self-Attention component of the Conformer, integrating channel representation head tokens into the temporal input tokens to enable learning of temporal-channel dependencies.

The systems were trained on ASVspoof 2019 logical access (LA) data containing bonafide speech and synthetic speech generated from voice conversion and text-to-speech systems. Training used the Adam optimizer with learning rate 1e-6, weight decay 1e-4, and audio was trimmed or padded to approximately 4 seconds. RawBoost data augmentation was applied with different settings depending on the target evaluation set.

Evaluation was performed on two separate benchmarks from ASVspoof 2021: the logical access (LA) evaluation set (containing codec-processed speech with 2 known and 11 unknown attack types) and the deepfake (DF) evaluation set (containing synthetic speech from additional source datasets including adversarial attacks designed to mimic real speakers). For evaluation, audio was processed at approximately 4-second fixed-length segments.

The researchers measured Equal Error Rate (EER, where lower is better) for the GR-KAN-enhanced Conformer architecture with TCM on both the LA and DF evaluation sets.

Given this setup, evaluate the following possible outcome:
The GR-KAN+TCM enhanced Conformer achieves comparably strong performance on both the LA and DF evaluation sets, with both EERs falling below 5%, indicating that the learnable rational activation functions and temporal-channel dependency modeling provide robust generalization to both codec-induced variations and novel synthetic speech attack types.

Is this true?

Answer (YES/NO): NO